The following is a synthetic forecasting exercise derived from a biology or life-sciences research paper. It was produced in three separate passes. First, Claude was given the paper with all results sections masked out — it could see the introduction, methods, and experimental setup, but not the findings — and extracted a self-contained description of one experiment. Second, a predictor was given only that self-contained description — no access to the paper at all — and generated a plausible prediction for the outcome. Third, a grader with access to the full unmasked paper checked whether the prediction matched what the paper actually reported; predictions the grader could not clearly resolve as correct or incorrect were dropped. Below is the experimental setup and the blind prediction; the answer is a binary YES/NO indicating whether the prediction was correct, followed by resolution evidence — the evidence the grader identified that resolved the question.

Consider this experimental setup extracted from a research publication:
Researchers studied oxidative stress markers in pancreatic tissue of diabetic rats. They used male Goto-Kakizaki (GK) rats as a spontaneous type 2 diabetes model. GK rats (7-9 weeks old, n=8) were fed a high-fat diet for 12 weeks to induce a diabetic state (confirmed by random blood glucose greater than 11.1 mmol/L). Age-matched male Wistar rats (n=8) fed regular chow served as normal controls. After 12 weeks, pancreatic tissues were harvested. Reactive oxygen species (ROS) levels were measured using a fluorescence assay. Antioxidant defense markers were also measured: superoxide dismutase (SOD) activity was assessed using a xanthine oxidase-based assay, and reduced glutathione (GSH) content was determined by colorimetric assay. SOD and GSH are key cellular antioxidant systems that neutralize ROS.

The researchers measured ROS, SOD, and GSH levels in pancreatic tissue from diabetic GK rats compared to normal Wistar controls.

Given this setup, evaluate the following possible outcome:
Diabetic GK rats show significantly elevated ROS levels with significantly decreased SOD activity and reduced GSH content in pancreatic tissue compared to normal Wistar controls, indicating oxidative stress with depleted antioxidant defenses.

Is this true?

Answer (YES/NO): YES